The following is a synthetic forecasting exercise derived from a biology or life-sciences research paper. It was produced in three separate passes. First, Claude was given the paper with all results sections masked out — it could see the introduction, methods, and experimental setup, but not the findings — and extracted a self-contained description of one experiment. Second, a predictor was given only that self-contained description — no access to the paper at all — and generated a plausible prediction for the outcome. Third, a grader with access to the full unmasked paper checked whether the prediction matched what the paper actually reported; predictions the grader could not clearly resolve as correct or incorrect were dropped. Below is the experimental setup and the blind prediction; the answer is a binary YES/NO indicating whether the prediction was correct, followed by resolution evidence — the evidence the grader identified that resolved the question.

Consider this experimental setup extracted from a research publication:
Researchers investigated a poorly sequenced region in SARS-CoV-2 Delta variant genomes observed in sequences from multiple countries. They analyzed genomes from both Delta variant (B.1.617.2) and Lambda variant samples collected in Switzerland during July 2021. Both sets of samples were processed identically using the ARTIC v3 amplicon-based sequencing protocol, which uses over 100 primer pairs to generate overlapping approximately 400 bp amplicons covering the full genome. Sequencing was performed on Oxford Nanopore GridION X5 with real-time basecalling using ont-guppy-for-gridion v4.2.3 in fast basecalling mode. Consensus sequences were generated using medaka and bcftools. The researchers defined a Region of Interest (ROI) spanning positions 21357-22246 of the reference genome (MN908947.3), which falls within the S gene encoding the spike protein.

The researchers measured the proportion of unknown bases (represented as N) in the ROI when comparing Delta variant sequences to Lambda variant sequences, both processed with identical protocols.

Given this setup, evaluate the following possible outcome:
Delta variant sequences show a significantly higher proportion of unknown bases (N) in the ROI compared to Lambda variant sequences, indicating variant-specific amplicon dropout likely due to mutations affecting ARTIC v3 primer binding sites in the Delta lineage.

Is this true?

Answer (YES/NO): YES